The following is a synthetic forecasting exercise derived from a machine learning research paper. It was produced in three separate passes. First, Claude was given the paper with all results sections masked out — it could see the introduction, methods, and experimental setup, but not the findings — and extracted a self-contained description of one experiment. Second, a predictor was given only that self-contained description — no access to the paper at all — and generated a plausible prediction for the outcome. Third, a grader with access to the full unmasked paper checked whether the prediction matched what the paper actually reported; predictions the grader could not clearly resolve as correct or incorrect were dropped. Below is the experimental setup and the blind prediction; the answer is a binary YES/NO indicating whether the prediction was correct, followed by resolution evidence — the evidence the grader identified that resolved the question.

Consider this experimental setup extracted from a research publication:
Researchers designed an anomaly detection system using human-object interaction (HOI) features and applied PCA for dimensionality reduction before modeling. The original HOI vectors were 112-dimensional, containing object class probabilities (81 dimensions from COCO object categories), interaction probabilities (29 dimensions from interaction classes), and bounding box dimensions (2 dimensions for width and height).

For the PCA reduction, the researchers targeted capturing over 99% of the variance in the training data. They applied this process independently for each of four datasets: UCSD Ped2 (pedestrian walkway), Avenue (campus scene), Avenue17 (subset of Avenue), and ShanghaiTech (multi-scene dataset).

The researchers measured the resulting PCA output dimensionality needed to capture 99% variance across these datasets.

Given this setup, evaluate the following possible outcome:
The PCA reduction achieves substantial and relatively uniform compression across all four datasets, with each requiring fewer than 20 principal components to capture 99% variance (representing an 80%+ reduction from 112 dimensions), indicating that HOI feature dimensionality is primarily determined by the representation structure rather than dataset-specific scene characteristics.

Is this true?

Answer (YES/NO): NO